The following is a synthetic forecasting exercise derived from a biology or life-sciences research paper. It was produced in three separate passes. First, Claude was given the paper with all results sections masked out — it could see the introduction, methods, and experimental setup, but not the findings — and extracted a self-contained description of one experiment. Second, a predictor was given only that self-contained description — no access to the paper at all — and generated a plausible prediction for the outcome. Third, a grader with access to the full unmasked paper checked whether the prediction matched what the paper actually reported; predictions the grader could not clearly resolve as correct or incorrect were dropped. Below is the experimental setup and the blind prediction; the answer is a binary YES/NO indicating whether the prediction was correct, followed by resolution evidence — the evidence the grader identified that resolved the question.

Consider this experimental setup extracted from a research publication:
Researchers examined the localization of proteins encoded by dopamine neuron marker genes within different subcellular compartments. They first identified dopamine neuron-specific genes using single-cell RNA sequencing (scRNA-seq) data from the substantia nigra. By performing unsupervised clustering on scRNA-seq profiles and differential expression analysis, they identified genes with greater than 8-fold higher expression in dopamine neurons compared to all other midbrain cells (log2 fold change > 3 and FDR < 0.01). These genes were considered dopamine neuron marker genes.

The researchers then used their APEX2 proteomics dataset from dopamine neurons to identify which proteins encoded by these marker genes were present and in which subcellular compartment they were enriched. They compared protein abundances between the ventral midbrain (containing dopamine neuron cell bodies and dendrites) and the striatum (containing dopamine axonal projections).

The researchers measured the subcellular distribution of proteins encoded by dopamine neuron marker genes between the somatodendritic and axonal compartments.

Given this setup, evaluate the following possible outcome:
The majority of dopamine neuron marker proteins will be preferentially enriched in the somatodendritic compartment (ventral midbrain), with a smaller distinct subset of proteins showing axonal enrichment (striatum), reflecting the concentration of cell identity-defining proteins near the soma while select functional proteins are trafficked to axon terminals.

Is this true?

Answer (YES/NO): NO